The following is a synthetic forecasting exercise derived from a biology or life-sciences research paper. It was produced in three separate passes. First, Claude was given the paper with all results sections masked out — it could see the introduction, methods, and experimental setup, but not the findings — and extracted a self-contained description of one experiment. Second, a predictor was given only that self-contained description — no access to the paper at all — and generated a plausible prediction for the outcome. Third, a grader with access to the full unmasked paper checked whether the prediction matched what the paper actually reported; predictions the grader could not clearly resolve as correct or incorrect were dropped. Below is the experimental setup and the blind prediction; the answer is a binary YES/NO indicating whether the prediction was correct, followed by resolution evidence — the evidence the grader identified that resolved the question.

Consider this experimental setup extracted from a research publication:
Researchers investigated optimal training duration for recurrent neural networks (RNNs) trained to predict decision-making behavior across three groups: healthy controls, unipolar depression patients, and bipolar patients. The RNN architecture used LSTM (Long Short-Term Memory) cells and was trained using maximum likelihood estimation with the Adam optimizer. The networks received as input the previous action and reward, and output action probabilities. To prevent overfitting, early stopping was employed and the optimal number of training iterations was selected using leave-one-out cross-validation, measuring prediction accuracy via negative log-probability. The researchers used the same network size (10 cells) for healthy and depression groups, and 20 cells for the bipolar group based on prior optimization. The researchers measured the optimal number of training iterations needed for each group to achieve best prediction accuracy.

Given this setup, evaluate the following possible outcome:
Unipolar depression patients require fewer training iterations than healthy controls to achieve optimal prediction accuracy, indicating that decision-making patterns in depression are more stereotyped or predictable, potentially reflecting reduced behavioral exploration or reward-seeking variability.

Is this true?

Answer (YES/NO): NO